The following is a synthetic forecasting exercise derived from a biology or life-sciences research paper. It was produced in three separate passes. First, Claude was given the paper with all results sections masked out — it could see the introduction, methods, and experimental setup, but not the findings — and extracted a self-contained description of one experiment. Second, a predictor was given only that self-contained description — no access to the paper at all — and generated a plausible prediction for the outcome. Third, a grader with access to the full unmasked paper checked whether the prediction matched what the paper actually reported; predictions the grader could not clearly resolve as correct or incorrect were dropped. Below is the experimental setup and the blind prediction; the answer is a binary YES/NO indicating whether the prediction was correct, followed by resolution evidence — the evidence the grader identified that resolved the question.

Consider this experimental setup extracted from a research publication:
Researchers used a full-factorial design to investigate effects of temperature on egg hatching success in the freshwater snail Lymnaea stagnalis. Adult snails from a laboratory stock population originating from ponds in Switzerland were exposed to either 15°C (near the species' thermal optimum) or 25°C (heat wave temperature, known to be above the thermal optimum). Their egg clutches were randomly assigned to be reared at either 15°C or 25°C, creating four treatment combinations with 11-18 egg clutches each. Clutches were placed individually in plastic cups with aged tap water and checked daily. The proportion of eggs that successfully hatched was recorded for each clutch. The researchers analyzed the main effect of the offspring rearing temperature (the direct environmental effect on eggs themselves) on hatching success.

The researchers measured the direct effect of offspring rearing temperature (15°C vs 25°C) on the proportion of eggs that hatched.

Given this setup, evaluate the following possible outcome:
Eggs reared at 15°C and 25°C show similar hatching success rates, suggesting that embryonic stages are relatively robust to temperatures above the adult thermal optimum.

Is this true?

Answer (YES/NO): NO